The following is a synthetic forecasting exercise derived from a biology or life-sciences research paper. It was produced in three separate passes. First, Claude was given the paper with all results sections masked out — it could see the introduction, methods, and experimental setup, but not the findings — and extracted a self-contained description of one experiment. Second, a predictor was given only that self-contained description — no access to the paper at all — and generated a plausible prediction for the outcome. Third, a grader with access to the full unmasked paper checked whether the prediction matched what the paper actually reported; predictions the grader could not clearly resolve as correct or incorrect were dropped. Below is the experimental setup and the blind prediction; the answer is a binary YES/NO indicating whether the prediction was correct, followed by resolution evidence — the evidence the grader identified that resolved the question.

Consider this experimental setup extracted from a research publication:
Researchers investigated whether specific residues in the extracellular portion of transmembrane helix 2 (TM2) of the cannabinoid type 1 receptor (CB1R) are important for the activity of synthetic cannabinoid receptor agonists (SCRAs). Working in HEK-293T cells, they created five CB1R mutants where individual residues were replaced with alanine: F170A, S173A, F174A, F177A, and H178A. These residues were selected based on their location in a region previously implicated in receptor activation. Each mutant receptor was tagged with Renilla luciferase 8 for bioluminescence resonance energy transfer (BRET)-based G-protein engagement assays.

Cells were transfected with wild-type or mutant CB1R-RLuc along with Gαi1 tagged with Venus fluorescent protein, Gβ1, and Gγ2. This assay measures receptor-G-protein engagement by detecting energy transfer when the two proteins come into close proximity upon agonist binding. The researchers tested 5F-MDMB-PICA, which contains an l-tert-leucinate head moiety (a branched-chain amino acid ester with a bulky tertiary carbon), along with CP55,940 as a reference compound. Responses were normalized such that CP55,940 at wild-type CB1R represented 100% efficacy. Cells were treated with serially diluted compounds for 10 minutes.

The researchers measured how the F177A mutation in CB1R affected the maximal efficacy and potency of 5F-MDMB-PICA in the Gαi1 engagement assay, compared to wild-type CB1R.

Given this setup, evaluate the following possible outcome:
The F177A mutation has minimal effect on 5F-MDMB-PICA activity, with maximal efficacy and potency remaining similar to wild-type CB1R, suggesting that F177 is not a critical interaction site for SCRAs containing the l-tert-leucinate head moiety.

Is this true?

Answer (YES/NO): NO